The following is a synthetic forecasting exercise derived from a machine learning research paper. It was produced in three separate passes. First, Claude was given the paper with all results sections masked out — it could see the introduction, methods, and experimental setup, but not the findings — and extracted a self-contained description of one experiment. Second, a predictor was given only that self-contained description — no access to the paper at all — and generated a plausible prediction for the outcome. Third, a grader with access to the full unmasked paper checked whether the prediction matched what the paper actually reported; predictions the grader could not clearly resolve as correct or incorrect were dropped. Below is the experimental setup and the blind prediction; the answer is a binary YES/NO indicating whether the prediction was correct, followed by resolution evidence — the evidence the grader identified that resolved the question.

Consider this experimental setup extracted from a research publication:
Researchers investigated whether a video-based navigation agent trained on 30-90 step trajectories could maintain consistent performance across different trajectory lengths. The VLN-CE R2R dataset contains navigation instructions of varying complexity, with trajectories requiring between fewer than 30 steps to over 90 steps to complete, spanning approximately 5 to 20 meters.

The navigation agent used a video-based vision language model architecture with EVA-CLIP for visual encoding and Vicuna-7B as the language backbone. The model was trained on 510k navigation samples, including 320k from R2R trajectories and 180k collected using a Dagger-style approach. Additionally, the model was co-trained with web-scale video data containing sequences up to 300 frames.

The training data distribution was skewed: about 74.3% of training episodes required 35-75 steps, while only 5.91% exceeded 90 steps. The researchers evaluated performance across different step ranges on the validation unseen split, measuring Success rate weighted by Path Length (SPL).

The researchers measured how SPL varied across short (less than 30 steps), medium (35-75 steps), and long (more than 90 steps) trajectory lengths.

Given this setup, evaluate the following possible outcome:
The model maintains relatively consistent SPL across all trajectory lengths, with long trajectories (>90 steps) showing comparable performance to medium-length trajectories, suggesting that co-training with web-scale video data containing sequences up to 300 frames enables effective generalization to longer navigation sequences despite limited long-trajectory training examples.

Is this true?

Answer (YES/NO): YES